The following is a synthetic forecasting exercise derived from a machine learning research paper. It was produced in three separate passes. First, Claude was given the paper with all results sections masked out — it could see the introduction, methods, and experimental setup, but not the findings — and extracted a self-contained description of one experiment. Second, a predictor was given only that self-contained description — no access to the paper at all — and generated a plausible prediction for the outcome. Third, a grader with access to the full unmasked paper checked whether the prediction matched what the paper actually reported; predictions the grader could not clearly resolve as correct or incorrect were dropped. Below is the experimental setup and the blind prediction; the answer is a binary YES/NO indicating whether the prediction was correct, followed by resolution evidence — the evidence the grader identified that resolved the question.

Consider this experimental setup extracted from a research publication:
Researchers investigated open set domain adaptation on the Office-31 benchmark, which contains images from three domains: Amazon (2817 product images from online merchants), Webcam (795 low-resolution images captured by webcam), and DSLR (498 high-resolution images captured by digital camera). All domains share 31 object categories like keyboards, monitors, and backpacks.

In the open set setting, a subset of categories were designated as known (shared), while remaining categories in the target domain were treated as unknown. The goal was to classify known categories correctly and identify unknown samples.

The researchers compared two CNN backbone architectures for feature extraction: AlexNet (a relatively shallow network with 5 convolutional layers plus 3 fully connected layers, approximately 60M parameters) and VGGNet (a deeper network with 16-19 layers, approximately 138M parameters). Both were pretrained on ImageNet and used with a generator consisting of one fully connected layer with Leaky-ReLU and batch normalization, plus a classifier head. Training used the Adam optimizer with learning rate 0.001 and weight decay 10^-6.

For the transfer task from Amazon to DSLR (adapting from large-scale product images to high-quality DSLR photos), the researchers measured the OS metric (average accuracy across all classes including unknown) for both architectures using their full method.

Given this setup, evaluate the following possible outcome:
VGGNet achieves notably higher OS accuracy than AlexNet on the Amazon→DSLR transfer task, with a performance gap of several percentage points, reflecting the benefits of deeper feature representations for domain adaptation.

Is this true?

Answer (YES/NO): NO